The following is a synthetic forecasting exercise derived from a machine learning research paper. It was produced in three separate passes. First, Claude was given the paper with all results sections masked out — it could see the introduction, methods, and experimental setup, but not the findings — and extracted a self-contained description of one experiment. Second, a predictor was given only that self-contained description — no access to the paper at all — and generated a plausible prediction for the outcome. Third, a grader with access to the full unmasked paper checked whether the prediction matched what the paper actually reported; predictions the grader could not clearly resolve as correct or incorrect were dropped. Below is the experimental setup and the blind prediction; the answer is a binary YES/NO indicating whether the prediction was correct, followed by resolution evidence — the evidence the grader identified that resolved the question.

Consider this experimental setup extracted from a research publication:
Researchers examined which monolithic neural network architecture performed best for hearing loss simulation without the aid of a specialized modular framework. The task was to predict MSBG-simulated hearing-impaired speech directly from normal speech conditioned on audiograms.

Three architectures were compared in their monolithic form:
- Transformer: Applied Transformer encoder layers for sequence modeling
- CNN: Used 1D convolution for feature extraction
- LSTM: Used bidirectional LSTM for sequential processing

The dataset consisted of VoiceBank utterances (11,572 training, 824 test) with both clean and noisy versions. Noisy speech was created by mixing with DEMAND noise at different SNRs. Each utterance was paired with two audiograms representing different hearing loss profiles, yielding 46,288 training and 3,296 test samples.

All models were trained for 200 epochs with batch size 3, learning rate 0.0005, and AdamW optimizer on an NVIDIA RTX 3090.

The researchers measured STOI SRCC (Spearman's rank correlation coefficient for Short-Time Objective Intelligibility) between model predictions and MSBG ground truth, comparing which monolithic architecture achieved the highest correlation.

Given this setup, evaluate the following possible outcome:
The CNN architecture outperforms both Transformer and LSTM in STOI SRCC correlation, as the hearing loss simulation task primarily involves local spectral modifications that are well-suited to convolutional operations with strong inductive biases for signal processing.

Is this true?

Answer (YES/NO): YES